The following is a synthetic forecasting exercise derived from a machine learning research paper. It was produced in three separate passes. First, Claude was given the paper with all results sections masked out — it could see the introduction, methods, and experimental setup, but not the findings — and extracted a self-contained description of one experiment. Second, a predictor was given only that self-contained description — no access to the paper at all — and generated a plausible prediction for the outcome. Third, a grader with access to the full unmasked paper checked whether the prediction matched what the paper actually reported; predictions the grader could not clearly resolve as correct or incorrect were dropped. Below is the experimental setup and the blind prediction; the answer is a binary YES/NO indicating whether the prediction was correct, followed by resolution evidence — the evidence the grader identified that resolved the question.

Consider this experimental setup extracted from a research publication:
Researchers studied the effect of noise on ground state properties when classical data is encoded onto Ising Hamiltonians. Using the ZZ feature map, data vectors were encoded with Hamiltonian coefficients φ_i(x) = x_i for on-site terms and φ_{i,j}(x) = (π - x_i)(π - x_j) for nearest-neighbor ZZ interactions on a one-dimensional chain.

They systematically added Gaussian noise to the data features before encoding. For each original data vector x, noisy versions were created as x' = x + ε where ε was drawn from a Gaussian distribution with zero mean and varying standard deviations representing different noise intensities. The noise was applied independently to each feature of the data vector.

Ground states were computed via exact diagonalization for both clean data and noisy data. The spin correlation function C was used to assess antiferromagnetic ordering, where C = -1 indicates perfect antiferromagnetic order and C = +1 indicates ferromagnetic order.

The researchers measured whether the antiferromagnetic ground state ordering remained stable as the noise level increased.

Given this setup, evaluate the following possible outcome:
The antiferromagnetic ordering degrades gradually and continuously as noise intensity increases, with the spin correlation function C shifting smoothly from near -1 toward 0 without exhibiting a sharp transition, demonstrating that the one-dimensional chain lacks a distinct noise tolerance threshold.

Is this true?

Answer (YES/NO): NO